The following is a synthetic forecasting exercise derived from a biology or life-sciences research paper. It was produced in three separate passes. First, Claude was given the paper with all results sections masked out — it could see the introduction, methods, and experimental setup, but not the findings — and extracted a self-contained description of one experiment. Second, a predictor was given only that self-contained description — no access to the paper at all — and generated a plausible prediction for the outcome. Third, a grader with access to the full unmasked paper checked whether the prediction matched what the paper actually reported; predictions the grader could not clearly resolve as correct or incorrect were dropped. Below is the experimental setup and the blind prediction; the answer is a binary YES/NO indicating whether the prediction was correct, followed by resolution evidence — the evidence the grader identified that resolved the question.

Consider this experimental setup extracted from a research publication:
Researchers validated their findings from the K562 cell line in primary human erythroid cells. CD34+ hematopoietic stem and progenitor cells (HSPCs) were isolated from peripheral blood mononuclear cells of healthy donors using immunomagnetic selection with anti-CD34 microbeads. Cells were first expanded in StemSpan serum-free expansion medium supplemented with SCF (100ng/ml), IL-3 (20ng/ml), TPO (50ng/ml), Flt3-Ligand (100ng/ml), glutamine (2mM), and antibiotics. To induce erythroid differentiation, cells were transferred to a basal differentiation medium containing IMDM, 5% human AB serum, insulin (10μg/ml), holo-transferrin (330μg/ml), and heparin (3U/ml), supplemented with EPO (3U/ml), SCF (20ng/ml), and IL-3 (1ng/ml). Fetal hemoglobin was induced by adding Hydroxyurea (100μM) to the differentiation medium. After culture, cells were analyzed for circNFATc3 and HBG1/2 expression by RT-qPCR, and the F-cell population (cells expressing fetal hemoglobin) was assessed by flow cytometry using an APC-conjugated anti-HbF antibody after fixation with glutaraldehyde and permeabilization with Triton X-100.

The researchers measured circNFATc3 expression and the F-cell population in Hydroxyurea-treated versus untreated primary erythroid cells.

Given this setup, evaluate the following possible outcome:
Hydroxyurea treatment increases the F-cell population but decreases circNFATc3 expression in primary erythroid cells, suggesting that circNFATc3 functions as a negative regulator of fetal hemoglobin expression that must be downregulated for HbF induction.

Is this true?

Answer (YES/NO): NO